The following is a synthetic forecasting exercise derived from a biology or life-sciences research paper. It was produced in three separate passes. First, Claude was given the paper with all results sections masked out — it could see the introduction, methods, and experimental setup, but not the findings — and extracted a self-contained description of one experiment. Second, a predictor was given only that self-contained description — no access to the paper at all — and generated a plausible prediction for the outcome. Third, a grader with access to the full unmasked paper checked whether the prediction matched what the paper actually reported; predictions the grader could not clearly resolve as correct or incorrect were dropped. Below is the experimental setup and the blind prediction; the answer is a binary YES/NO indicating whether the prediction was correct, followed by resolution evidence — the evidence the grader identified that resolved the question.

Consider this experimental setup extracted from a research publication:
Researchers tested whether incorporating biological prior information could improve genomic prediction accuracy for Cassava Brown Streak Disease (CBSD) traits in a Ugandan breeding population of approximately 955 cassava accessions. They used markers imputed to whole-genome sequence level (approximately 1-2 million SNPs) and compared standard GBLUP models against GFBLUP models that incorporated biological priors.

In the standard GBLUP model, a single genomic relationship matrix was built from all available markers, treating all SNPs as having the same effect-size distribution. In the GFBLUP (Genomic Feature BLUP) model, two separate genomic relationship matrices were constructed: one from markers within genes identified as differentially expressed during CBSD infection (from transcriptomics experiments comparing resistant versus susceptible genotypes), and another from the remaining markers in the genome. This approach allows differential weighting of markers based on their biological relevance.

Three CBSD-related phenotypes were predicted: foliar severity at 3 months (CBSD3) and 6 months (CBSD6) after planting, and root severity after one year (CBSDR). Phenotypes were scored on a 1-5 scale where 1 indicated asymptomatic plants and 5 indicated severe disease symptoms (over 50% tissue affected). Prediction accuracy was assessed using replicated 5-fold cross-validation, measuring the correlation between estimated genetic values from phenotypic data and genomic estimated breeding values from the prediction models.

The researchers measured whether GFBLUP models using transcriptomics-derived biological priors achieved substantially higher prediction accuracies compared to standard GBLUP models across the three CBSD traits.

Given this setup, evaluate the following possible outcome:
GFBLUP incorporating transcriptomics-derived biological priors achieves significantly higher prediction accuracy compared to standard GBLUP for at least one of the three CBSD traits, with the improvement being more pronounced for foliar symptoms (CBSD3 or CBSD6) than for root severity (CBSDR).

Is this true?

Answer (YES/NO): NO